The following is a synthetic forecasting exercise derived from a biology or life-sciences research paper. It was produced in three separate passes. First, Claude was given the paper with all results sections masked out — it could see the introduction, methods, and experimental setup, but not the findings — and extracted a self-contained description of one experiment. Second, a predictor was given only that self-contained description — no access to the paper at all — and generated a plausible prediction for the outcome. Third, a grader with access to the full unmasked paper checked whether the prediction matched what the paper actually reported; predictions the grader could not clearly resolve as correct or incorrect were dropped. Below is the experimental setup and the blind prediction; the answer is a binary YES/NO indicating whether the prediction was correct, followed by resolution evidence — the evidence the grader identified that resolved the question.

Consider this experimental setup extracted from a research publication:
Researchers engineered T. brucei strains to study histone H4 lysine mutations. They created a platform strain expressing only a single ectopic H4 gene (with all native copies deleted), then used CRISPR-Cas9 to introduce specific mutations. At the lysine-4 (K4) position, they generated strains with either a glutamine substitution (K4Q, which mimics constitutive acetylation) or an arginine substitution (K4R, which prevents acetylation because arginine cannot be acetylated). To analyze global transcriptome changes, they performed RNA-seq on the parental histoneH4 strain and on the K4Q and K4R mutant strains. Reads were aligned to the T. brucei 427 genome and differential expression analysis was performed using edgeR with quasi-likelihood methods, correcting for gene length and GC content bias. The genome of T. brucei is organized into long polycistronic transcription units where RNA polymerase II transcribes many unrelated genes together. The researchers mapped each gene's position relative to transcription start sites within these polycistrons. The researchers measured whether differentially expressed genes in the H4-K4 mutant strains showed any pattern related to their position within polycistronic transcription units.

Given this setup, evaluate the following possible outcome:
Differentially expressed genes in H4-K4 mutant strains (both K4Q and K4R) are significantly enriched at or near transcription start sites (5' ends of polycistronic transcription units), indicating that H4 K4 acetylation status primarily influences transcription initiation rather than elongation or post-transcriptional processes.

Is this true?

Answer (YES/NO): NO